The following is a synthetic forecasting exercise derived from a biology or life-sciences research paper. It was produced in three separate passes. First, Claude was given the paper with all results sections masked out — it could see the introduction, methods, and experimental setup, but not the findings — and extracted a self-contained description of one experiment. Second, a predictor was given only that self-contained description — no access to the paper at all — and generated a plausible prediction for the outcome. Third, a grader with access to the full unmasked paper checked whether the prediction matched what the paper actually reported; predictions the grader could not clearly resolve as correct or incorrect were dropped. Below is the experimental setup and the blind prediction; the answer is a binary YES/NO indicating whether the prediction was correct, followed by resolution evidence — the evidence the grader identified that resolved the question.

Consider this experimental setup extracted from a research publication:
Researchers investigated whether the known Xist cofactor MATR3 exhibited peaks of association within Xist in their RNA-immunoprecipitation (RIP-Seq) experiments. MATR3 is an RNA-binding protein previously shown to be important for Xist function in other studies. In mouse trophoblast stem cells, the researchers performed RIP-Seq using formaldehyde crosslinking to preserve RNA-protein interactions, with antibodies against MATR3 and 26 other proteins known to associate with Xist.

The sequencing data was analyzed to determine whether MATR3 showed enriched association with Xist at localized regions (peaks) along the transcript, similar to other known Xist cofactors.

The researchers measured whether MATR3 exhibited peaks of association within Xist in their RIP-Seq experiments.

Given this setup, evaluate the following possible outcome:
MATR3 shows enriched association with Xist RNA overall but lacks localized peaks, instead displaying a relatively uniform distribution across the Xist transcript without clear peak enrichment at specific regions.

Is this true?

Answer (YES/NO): NO